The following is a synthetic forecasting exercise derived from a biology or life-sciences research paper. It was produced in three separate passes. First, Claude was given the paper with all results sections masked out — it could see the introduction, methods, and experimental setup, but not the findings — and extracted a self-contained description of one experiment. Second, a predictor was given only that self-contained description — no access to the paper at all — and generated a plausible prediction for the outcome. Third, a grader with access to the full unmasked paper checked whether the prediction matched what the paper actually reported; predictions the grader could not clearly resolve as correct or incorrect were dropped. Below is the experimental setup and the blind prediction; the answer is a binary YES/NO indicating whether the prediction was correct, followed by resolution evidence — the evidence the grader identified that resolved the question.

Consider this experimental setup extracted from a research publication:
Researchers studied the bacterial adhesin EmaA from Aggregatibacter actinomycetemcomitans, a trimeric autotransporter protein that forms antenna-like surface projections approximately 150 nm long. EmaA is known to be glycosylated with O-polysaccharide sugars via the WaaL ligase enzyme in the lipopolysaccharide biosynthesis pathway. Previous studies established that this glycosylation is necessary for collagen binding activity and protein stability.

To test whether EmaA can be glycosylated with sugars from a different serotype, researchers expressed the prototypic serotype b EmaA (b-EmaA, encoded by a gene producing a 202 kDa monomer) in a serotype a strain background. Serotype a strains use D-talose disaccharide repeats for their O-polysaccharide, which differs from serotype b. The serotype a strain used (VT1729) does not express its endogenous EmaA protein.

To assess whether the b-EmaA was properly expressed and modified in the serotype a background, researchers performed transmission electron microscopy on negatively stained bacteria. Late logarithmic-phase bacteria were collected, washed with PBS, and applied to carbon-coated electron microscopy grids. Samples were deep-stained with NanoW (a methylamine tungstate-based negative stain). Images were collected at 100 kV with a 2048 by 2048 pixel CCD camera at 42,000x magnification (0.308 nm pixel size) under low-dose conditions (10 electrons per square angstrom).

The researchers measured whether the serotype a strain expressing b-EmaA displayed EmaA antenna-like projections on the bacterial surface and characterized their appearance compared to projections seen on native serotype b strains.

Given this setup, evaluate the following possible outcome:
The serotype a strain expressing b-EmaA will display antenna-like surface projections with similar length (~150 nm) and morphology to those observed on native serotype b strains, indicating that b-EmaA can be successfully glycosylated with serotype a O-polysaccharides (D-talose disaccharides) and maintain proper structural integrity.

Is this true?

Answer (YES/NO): YES